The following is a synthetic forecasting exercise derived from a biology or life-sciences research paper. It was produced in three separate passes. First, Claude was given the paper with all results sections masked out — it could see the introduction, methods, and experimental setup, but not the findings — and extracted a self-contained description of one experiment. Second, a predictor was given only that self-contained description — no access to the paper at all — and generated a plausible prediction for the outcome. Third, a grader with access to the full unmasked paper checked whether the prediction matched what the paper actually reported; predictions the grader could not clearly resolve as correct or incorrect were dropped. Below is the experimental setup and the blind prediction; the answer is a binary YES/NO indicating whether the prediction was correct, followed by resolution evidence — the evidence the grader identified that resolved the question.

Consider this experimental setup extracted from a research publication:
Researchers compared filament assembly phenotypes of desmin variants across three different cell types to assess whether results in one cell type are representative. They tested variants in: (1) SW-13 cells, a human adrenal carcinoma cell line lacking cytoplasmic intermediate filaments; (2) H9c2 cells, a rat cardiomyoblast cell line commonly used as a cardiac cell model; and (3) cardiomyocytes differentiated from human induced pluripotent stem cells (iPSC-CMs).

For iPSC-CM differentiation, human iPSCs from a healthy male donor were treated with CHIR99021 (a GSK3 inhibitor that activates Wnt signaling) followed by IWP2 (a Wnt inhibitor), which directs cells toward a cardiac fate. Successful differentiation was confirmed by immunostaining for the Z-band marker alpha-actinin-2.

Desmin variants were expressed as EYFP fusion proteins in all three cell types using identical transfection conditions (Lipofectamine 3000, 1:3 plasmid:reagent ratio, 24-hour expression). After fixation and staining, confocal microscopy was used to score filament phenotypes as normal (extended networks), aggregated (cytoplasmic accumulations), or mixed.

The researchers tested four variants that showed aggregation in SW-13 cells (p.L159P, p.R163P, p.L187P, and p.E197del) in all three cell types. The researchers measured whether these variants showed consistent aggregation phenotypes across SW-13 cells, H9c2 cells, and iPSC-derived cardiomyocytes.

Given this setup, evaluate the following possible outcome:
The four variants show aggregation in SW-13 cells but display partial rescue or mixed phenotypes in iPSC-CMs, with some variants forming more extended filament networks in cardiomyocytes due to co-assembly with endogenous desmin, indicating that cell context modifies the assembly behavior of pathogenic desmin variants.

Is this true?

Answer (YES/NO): NO